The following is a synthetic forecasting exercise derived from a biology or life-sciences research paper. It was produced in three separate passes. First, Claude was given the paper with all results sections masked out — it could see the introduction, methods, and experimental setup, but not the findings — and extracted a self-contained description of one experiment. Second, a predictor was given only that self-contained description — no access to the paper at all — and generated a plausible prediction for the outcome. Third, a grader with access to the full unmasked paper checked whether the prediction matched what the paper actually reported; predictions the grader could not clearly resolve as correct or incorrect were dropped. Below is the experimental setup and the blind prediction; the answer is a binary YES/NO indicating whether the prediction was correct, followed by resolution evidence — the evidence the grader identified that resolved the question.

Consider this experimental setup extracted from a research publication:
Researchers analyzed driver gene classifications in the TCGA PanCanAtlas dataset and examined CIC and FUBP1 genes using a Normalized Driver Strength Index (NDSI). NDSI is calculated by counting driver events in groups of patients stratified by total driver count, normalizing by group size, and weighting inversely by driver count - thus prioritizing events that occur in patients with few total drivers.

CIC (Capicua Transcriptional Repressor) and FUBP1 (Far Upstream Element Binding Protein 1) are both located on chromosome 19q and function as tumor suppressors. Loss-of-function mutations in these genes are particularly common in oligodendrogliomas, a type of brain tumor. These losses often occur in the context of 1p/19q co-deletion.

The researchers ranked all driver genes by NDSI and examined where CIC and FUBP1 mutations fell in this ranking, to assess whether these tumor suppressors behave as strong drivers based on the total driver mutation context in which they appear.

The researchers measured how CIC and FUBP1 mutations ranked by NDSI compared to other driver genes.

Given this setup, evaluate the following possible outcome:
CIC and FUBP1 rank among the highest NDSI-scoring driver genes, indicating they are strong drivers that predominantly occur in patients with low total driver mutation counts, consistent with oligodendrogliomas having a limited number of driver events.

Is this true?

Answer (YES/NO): YES